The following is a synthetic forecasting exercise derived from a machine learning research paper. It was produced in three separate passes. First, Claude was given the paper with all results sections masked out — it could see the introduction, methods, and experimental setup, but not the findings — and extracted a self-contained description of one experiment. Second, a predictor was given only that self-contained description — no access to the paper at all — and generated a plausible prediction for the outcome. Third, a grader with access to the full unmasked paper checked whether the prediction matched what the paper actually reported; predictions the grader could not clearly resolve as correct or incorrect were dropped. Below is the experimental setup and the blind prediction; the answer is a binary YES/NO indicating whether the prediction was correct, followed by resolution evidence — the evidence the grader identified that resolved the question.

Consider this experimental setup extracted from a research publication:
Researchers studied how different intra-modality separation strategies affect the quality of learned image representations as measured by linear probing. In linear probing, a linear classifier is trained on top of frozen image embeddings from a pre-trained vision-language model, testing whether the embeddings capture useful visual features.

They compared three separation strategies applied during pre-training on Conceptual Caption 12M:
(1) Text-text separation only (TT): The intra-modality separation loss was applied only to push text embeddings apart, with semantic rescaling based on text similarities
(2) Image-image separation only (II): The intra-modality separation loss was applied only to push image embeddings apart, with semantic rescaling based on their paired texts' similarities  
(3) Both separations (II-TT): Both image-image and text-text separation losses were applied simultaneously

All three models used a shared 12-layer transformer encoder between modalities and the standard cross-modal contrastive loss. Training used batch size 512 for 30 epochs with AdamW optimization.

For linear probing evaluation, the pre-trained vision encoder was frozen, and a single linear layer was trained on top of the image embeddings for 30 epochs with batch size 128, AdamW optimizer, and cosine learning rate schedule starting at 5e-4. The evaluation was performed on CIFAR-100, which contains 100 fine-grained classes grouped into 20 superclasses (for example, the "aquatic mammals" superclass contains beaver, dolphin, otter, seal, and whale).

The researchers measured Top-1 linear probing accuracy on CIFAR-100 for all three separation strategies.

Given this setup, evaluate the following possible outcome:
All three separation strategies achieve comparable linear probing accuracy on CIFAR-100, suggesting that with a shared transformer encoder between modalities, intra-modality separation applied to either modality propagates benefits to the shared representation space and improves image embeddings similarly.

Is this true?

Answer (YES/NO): NO